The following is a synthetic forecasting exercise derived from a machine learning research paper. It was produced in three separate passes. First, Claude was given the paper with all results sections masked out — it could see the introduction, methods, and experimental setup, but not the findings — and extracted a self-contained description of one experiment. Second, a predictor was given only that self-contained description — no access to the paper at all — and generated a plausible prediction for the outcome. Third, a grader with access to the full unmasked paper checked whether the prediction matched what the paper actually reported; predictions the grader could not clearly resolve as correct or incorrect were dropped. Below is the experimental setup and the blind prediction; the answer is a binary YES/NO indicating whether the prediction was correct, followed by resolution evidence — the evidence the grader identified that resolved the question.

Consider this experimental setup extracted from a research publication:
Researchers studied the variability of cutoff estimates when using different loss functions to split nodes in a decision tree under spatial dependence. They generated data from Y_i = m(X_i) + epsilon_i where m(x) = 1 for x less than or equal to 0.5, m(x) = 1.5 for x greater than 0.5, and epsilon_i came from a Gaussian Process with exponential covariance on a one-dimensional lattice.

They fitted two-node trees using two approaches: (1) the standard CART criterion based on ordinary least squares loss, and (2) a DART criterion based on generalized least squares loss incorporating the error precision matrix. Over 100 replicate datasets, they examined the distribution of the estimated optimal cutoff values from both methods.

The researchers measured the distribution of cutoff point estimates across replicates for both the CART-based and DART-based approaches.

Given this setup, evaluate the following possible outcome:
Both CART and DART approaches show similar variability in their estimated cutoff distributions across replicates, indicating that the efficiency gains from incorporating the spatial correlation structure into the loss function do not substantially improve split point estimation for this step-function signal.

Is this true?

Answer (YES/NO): NO